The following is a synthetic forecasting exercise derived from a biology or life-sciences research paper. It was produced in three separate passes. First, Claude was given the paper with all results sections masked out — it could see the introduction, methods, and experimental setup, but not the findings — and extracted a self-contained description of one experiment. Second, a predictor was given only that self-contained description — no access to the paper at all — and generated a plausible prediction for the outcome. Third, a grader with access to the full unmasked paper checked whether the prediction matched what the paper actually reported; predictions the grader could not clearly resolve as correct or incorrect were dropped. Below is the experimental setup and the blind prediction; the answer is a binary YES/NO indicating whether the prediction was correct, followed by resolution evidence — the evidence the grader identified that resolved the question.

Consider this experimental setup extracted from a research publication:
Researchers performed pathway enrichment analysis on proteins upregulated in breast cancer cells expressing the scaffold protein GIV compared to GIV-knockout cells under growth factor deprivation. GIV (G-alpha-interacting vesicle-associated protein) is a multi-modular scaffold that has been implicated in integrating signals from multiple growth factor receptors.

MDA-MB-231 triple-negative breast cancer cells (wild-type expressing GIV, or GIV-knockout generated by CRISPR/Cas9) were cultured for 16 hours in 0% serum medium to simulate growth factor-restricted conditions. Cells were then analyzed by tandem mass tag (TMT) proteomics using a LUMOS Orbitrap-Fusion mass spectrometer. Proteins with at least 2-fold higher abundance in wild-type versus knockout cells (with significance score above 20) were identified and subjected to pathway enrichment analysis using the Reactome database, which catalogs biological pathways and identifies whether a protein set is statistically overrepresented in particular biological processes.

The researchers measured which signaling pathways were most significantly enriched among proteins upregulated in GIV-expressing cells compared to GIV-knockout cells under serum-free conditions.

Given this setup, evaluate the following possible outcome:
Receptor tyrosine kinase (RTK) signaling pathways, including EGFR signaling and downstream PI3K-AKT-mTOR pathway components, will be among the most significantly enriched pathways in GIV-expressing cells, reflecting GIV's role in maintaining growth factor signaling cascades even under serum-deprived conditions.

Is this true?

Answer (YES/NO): NO